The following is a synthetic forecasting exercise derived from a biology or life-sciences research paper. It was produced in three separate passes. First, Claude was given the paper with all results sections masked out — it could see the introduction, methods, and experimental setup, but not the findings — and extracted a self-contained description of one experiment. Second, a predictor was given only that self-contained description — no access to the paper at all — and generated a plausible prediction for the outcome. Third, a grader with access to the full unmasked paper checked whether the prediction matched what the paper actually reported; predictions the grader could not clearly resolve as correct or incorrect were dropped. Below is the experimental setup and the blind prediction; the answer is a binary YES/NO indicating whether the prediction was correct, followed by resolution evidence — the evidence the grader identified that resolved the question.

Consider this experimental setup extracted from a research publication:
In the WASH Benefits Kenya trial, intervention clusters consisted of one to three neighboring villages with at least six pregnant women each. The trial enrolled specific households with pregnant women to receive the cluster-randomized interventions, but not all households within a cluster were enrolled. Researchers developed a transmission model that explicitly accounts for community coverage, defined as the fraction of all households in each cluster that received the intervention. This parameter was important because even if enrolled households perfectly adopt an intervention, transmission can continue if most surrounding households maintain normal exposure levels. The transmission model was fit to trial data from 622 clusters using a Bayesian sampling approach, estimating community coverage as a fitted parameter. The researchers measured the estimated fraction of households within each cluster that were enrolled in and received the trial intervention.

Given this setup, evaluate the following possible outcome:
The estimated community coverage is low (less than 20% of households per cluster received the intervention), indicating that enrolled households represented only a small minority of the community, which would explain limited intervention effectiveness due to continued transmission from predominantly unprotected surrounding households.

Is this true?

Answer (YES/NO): YES